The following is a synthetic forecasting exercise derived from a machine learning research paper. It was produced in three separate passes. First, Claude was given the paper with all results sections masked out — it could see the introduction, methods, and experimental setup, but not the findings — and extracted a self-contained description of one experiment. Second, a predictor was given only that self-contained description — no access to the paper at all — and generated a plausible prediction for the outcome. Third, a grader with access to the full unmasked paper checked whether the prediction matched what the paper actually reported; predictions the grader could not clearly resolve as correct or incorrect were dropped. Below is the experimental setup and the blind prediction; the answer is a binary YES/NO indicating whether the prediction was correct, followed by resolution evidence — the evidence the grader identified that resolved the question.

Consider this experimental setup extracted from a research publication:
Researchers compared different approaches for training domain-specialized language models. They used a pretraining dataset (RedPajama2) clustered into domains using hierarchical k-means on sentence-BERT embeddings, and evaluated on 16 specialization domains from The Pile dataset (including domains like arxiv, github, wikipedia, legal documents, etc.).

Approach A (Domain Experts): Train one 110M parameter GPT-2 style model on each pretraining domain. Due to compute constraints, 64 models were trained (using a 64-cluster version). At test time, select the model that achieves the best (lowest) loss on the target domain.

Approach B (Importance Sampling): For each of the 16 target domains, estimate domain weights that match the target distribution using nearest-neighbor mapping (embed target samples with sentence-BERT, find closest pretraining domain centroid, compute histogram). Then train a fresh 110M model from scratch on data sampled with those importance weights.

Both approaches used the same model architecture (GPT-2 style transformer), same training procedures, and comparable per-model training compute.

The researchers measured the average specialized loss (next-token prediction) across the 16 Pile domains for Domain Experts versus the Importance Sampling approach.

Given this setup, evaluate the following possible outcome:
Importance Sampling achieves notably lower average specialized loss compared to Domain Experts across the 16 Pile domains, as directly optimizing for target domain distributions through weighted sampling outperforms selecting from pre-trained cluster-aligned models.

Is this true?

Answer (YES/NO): YES